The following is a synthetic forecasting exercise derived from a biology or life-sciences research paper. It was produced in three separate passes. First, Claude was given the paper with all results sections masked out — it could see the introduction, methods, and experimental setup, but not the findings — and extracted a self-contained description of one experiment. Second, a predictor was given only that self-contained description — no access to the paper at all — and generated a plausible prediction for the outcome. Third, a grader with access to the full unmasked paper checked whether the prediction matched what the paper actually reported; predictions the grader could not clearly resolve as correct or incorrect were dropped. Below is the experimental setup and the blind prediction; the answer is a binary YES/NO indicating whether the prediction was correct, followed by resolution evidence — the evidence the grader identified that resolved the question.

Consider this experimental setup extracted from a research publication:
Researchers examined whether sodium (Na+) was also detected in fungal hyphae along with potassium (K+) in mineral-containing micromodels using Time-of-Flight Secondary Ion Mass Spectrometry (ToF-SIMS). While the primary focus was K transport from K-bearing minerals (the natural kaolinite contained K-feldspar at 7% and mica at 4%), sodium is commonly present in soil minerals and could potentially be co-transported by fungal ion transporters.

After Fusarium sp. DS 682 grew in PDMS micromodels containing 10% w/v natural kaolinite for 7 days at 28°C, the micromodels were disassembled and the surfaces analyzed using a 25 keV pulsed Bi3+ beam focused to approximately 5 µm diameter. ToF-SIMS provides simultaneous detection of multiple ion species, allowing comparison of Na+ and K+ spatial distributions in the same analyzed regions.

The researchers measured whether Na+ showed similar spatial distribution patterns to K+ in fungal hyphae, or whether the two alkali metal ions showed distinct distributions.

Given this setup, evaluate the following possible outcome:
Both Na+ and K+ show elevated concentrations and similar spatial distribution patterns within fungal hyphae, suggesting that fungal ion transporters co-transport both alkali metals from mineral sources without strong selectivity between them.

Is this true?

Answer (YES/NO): YES